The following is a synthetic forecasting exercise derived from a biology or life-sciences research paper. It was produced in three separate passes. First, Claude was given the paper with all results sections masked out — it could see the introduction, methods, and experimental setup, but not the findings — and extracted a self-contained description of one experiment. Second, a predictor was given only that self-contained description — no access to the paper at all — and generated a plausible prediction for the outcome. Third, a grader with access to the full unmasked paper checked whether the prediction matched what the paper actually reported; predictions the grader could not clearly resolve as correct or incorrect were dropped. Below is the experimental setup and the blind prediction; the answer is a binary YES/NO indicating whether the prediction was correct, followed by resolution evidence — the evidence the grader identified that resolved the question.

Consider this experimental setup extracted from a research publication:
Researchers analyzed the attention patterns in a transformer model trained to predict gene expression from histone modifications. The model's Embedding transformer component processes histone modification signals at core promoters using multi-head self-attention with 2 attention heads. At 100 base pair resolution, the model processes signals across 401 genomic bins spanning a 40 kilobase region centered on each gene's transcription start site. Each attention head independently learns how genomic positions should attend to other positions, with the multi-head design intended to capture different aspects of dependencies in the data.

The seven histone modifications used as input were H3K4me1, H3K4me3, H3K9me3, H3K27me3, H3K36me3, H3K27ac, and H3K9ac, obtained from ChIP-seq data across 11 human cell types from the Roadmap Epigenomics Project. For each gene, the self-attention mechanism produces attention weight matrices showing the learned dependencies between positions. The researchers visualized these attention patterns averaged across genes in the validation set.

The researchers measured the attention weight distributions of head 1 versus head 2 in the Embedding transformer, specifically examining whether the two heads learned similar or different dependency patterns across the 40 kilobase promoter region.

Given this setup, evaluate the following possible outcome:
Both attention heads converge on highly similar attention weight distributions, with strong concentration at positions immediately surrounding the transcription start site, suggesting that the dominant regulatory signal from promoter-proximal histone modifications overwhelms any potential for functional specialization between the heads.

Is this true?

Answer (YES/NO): NO